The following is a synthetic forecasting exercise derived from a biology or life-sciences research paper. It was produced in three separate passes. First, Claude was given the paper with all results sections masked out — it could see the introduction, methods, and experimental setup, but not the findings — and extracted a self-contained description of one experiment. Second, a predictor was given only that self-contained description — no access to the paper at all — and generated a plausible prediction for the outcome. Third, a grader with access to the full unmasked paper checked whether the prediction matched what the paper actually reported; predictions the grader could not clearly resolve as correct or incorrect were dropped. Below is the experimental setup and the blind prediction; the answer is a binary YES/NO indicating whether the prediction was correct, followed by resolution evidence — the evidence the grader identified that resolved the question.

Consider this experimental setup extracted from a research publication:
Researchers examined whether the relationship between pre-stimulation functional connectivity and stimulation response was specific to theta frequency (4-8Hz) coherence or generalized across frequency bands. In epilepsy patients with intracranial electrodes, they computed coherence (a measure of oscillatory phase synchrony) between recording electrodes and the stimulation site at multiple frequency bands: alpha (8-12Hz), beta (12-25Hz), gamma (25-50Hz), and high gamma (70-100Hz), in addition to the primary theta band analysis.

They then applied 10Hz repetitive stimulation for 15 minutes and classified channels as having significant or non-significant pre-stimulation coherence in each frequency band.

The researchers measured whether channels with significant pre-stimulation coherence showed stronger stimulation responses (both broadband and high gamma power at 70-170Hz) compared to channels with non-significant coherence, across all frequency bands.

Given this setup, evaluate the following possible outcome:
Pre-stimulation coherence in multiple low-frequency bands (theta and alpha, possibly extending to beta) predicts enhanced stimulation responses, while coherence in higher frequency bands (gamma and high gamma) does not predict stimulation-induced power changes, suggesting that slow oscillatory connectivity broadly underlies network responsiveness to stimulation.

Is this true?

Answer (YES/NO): NO